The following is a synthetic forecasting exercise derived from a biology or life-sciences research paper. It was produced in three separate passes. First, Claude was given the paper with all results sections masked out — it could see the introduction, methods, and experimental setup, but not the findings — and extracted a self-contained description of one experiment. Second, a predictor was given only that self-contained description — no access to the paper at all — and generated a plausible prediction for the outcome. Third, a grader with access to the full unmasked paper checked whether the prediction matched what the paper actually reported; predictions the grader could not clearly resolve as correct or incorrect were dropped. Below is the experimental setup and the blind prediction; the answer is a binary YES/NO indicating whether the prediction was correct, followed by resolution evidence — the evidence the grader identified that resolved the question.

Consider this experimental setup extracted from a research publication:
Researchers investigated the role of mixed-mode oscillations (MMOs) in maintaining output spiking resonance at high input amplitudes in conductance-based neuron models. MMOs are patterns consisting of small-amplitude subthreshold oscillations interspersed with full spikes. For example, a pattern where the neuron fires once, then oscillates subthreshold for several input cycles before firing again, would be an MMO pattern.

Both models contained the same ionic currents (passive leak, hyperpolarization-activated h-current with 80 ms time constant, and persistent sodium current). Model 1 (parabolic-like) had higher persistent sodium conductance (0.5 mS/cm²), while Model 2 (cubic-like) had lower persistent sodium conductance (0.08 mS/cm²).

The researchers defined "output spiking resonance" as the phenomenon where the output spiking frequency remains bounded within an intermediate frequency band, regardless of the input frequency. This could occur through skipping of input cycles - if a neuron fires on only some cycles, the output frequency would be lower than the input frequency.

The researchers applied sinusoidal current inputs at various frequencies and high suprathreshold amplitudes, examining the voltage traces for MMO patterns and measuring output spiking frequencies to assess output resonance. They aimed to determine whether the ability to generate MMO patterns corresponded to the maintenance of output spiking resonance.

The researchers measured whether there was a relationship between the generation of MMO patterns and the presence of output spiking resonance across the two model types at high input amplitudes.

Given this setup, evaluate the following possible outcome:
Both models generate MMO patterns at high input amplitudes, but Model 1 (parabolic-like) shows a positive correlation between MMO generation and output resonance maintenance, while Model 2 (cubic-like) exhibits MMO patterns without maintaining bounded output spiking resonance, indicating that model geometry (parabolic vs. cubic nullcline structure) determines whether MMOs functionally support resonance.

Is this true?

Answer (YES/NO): NO